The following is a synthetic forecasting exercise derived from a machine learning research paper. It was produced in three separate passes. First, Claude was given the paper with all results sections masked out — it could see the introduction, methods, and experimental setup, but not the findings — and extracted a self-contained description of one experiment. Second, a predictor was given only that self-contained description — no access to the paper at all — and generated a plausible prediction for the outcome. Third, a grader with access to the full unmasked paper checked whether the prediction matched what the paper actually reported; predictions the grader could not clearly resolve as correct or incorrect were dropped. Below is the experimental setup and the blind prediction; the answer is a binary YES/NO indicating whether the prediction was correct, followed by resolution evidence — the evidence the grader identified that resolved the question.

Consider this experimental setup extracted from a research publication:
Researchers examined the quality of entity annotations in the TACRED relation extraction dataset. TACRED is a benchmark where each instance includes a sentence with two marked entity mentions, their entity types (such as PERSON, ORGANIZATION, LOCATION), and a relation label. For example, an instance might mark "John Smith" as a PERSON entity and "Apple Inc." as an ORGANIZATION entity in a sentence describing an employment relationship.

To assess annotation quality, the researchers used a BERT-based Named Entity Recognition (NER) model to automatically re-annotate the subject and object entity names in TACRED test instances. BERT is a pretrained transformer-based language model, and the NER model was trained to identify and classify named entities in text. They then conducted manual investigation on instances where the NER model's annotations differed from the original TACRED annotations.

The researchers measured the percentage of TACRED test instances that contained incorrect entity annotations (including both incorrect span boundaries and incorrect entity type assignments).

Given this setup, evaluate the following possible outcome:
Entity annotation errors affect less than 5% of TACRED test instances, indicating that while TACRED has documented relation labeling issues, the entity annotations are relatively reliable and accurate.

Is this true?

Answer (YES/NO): NO